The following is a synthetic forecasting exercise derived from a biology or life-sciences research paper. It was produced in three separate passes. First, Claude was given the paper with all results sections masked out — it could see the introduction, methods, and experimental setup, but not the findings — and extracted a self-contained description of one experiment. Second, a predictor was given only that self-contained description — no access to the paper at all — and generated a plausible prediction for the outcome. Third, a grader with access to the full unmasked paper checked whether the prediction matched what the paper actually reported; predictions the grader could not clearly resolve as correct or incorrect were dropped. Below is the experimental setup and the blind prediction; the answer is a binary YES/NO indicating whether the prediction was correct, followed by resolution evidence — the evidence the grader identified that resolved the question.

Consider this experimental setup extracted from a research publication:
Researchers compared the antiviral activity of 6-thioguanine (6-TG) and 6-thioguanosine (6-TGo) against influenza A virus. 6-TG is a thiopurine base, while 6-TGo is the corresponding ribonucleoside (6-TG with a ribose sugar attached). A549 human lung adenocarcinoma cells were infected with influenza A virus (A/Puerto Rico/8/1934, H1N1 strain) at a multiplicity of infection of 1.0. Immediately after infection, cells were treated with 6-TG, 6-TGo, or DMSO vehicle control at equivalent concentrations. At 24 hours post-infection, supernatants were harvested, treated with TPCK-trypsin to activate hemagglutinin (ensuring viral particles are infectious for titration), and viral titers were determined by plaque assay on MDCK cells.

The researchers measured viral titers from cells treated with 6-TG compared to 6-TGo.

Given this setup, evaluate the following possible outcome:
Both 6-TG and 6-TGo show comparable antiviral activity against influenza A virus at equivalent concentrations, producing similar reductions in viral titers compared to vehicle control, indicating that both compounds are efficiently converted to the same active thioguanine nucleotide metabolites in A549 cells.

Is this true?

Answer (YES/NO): NO